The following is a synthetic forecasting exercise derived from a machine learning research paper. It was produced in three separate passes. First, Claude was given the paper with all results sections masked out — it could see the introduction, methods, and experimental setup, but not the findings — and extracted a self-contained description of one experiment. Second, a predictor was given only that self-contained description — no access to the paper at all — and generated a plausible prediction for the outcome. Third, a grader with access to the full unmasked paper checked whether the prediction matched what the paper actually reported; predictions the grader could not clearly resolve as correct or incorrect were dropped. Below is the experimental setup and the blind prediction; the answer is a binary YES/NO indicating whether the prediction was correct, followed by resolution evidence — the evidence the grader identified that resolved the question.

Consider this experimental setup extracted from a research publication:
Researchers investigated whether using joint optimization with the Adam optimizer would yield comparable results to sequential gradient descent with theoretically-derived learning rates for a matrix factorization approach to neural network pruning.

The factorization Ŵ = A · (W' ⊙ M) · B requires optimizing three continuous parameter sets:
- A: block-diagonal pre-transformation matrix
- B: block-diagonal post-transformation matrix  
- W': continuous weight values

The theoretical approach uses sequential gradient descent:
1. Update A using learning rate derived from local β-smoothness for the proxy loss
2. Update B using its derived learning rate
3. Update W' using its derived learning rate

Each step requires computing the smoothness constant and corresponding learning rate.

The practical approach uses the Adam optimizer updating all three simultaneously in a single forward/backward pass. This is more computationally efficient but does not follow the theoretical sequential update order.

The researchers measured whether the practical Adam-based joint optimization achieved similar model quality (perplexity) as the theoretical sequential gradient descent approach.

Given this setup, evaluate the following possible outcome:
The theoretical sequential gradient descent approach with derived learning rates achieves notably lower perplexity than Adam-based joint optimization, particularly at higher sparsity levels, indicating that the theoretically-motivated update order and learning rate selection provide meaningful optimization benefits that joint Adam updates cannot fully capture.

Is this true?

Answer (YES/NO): NO